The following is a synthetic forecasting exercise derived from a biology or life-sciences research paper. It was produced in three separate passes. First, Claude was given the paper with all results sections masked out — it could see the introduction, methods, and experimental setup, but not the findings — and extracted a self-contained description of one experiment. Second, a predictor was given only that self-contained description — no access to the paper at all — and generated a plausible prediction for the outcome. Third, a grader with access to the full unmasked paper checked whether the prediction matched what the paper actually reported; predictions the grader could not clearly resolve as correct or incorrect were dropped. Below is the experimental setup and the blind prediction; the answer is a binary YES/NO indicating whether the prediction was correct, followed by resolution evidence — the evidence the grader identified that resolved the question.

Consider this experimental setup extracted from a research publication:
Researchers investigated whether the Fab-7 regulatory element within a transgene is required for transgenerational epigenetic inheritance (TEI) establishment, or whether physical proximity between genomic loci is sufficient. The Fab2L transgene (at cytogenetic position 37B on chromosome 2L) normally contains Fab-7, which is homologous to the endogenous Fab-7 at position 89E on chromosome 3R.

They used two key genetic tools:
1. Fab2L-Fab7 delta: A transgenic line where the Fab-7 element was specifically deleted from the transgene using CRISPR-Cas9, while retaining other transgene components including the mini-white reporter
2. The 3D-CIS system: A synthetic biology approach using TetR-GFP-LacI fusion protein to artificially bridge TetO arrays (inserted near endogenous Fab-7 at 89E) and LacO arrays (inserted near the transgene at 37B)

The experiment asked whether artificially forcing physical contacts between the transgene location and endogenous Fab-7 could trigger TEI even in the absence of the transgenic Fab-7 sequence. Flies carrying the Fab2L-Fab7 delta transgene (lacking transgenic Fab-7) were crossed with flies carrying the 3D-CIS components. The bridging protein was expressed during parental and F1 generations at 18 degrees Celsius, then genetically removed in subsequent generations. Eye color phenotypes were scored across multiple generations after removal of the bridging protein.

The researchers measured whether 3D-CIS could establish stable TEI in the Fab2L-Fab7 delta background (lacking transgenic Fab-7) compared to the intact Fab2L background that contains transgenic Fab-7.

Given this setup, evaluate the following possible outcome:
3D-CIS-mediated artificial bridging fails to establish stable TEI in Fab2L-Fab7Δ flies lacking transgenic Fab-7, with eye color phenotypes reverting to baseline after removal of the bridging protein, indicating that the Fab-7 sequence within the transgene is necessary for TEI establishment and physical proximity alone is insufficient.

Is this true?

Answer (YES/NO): NO